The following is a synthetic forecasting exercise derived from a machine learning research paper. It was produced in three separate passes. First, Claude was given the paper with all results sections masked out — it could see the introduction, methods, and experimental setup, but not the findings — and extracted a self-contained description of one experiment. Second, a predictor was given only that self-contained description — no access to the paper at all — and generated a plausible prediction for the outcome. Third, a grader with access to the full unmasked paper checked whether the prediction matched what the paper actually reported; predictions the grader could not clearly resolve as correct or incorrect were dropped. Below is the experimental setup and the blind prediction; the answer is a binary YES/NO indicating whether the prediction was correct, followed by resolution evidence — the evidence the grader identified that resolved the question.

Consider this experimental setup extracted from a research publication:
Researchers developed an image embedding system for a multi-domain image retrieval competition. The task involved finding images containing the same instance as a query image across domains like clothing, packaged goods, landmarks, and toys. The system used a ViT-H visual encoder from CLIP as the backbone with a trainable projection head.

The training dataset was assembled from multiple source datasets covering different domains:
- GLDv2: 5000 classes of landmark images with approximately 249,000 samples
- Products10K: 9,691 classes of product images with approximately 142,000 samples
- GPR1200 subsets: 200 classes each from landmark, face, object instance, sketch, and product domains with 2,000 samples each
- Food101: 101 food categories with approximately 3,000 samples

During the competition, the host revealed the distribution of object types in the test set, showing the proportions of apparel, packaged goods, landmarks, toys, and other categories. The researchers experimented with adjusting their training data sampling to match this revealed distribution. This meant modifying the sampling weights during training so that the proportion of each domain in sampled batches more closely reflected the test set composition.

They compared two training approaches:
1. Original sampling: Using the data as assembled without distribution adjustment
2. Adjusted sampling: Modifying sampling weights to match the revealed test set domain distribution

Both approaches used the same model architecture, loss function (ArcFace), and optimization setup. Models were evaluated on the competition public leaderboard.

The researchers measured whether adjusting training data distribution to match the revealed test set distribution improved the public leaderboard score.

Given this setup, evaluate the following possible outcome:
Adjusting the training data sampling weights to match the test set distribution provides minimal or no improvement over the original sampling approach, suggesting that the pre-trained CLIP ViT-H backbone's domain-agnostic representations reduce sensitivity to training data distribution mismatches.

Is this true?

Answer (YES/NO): YES